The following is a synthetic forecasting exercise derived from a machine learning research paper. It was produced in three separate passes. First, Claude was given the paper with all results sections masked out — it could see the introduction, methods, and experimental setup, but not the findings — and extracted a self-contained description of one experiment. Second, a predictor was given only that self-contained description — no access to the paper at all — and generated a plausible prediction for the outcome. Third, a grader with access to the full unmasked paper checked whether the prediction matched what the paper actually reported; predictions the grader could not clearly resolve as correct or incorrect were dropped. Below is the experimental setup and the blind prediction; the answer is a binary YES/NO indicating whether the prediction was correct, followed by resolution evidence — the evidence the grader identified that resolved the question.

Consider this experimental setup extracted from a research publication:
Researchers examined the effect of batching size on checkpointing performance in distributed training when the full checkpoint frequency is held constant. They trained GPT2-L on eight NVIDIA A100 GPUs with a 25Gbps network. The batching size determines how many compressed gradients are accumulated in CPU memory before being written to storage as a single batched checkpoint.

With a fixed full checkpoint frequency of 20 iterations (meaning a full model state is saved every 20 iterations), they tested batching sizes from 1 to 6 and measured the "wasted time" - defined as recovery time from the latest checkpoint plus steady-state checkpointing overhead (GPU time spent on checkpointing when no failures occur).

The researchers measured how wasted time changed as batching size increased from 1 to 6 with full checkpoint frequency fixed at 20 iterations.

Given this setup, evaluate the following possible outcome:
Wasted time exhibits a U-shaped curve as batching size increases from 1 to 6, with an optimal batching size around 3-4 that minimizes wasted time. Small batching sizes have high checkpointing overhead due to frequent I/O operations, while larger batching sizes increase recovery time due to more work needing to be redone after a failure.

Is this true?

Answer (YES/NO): NO